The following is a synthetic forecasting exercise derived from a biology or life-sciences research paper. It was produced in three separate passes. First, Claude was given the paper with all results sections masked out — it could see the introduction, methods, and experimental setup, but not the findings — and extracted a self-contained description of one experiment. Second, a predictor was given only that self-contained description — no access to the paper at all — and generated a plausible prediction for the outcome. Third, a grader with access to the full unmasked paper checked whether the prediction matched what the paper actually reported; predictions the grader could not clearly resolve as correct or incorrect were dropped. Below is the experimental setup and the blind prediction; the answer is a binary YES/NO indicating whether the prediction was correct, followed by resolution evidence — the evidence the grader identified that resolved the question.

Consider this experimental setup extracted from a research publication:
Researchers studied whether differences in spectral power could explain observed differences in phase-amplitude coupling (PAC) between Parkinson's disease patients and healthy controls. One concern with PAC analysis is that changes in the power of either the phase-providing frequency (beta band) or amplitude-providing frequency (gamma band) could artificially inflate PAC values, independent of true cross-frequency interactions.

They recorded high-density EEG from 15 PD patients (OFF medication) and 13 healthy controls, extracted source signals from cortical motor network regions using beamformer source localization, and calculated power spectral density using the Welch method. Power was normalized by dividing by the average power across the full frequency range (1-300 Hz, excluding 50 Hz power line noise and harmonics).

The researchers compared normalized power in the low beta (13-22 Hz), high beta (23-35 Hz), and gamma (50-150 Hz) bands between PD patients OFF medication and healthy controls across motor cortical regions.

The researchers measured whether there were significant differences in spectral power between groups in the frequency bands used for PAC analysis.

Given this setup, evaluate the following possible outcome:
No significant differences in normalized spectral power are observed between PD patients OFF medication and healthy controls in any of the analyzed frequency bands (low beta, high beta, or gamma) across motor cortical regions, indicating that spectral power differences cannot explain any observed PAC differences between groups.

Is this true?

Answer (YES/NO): YES